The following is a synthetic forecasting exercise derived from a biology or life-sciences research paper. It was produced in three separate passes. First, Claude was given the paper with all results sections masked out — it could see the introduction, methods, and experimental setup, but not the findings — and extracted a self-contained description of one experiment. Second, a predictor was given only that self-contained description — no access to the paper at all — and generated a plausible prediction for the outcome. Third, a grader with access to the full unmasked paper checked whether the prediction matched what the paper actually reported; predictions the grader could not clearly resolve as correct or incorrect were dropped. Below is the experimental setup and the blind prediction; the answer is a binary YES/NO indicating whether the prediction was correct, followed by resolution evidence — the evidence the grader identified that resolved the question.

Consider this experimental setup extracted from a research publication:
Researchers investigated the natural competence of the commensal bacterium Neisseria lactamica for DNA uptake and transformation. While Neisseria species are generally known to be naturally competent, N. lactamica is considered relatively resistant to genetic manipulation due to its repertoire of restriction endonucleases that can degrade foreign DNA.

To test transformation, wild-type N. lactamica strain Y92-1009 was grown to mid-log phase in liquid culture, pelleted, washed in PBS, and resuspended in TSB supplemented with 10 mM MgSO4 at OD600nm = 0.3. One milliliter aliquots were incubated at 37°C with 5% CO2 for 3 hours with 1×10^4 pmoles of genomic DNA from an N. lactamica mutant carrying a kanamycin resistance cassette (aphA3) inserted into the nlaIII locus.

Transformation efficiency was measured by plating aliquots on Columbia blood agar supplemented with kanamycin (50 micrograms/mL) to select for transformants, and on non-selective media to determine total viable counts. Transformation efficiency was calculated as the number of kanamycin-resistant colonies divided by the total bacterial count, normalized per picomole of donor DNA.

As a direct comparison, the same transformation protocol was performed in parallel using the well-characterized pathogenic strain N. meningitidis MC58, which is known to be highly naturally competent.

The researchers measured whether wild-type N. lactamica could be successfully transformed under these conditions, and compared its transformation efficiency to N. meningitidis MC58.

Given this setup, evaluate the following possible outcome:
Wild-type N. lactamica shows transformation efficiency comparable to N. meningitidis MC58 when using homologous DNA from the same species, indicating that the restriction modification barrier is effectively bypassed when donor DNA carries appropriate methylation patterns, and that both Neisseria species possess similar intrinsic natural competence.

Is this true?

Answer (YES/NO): NO